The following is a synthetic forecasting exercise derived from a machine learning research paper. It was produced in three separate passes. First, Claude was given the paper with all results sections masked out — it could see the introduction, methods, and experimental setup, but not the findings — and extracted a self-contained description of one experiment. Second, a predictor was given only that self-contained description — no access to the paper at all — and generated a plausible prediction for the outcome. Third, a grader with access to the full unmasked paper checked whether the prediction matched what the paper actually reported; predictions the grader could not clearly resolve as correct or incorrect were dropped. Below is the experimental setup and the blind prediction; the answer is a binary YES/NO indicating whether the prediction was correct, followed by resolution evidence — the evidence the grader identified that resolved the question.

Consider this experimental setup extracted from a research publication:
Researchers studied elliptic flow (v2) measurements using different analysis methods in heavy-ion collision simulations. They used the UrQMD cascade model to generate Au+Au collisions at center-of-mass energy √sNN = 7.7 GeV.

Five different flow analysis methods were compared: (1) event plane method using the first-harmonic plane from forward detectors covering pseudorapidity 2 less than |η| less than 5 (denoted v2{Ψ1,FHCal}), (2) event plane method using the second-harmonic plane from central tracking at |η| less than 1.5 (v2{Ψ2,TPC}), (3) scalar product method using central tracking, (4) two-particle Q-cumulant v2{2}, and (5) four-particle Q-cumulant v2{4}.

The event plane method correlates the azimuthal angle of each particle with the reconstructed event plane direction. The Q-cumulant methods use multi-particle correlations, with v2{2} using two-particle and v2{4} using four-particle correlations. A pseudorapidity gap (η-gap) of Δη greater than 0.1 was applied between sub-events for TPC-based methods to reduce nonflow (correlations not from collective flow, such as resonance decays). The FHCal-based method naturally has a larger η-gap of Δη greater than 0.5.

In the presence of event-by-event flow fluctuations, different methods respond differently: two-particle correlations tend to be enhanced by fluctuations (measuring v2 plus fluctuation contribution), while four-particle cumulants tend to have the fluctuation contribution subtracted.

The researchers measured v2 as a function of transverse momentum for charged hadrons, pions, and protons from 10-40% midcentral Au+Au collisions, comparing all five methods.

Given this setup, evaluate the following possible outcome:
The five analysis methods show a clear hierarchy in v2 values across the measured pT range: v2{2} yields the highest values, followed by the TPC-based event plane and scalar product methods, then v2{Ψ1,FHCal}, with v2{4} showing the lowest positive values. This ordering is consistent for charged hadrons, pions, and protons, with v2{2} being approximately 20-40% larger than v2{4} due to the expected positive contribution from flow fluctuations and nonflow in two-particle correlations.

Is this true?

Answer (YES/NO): NO